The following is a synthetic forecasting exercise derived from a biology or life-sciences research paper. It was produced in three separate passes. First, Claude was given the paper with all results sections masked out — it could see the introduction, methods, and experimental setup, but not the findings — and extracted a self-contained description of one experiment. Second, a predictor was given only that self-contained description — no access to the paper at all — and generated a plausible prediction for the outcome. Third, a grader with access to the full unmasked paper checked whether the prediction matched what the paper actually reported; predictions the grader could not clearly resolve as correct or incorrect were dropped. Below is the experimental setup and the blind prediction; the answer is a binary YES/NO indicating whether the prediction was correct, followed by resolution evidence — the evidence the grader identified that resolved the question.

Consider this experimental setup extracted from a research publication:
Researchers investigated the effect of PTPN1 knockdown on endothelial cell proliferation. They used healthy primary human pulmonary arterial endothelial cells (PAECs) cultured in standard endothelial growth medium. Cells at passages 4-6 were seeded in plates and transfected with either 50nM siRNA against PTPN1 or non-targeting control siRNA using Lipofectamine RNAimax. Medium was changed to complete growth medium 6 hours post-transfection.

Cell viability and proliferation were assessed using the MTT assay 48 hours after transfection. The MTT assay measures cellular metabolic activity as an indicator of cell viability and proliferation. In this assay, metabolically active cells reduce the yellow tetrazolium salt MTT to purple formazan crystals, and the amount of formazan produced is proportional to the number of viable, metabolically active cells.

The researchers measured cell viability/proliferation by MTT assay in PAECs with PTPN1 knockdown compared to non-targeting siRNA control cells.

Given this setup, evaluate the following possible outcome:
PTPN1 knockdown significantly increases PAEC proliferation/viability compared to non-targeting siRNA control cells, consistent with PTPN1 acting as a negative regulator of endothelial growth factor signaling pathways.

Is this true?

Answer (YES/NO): NO